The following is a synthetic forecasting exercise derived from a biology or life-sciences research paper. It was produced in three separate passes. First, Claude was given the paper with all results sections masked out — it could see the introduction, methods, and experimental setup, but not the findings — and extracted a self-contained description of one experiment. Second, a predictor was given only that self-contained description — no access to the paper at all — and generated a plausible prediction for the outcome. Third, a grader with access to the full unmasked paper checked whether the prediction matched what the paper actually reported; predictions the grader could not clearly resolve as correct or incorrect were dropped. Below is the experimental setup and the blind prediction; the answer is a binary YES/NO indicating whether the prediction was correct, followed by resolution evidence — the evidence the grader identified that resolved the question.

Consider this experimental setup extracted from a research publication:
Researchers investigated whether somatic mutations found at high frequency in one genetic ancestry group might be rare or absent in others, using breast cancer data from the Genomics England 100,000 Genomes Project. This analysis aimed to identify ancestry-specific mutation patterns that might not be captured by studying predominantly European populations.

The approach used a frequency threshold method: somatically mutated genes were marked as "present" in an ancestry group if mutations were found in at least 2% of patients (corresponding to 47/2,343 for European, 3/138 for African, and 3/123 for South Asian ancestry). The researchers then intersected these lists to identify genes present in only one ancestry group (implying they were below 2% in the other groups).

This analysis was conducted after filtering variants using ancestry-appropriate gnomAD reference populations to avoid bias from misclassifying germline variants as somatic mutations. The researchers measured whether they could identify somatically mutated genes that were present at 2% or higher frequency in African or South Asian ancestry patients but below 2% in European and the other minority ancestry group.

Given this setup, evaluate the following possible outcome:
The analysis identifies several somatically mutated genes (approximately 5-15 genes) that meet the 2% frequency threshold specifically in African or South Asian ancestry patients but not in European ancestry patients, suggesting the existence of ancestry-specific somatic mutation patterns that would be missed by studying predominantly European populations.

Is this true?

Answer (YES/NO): NO